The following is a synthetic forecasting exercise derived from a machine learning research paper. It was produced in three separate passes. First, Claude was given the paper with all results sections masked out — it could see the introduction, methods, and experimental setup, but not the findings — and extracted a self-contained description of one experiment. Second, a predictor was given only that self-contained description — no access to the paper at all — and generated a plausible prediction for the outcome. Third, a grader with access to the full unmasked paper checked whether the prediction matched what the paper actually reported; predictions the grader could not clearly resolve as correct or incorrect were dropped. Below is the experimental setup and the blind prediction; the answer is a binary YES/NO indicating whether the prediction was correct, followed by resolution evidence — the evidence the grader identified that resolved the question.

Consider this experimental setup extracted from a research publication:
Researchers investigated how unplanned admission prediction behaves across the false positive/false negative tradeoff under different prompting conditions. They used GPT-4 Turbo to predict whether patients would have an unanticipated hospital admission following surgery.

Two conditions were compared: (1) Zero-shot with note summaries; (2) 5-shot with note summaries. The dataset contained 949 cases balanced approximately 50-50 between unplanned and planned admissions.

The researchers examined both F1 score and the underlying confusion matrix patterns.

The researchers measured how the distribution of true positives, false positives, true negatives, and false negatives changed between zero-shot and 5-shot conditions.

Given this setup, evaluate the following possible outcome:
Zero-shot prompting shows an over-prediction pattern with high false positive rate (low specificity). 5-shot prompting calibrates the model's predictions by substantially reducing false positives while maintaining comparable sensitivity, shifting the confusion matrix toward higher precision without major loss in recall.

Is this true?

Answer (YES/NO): NO